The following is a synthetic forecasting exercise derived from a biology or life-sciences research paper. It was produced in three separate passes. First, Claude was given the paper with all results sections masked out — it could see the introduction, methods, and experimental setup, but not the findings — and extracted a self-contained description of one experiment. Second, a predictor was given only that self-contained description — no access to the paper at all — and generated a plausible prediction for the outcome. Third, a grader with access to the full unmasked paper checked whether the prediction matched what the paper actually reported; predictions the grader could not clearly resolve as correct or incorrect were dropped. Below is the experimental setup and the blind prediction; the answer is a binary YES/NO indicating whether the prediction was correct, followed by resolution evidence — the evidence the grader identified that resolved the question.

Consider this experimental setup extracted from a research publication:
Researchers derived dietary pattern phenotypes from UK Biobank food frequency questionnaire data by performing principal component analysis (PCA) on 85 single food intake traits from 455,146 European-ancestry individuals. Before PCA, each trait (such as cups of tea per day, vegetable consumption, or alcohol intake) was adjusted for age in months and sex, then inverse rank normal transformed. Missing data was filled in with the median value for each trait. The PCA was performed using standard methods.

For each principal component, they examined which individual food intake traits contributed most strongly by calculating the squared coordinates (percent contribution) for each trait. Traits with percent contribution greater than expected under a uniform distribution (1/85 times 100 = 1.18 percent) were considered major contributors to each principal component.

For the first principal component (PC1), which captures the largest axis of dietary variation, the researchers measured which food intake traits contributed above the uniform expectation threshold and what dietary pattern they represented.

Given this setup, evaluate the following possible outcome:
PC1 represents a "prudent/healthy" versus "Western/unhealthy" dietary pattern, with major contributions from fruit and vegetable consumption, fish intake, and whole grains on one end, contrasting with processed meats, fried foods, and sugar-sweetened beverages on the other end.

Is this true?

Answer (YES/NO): NO